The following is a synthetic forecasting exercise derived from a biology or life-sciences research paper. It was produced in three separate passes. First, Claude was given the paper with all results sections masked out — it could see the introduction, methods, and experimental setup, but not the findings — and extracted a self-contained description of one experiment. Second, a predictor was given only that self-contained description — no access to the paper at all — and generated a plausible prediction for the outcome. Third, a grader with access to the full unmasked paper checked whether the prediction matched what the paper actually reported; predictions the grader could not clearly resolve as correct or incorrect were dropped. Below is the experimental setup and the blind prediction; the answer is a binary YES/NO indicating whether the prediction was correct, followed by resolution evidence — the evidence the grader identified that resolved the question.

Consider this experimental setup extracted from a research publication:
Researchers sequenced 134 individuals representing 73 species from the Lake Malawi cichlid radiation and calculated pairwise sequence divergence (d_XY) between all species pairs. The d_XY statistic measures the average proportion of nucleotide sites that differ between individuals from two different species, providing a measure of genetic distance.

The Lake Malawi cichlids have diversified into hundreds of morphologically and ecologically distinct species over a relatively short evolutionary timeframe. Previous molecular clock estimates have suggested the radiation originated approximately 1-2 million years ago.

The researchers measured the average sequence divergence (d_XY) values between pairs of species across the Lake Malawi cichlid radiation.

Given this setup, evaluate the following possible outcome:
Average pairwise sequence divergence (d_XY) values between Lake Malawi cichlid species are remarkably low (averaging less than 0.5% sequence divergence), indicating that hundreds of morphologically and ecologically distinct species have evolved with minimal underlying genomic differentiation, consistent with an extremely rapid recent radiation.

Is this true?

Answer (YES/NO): YES